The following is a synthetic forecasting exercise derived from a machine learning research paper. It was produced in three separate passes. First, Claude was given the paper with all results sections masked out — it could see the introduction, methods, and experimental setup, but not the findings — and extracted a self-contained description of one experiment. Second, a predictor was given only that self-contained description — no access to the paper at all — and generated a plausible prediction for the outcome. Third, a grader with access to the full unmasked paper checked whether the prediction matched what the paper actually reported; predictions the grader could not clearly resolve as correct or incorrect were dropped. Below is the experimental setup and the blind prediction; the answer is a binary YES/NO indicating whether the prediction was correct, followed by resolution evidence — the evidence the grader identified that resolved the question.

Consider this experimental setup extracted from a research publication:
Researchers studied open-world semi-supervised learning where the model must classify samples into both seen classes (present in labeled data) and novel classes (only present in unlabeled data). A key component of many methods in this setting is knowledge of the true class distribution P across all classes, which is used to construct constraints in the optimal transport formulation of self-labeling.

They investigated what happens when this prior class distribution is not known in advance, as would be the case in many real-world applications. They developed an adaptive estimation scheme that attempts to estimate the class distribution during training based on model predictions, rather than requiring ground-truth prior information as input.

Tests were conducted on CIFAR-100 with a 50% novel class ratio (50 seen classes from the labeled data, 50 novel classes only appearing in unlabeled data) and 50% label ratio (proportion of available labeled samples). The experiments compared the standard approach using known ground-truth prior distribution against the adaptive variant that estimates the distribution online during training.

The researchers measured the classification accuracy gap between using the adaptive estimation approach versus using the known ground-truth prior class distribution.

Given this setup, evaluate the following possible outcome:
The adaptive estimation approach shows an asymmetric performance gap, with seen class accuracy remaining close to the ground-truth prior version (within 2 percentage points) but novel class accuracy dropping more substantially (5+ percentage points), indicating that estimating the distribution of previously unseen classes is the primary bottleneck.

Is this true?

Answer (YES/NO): NO